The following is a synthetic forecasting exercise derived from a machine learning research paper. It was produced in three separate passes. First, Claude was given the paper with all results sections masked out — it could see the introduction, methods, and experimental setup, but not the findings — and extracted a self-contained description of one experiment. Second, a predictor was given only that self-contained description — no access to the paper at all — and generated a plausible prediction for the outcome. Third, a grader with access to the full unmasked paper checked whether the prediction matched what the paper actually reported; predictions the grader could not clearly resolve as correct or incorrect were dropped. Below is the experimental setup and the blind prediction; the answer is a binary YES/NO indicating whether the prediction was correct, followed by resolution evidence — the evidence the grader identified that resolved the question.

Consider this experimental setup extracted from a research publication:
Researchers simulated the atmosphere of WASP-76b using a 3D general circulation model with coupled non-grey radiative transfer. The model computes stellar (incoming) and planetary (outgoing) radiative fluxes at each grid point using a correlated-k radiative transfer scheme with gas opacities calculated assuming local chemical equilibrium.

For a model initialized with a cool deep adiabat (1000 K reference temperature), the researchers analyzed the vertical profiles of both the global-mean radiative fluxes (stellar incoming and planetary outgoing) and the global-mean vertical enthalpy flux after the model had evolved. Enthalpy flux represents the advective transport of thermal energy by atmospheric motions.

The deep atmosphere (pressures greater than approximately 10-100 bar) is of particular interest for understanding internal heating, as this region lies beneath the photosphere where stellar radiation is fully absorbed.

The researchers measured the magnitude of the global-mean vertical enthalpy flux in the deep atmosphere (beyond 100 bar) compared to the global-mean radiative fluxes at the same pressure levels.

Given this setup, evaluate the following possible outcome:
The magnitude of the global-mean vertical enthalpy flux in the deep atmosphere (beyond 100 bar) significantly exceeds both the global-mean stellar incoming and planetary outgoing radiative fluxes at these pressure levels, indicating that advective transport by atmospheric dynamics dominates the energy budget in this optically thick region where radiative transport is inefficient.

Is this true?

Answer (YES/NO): YES